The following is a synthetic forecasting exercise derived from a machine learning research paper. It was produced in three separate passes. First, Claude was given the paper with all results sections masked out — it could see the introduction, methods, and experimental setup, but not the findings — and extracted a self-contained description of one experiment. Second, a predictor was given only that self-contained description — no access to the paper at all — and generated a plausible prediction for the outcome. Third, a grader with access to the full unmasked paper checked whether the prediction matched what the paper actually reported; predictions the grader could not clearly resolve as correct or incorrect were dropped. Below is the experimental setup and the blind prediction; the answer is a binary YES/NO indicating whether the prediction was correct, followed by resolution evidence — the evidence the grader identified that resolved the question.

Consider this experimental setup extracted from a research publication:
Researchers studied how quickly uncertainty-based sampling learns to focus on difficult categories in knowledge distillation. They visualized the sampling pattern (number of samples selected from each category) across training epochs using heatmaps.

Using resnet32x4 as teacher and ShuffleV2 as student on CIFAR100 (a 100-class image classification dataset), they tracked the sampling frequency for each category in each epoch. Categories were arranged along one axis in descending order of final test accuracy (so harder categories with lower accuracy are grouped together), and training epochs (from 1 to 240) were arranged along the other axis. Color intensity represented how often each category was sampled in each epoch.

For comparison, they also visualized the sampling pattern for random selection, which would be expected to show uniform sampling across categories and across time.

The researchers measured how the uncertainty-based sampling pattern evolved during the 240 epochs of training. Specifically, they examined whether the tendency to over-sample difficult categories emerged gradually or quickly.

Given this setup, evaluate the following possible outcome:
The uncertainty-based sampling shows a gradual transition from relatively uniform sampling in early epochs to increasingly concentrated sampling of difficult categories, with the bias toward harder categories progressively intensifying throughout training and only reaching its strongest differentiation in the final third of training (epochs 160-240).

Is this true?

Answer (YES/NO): NO